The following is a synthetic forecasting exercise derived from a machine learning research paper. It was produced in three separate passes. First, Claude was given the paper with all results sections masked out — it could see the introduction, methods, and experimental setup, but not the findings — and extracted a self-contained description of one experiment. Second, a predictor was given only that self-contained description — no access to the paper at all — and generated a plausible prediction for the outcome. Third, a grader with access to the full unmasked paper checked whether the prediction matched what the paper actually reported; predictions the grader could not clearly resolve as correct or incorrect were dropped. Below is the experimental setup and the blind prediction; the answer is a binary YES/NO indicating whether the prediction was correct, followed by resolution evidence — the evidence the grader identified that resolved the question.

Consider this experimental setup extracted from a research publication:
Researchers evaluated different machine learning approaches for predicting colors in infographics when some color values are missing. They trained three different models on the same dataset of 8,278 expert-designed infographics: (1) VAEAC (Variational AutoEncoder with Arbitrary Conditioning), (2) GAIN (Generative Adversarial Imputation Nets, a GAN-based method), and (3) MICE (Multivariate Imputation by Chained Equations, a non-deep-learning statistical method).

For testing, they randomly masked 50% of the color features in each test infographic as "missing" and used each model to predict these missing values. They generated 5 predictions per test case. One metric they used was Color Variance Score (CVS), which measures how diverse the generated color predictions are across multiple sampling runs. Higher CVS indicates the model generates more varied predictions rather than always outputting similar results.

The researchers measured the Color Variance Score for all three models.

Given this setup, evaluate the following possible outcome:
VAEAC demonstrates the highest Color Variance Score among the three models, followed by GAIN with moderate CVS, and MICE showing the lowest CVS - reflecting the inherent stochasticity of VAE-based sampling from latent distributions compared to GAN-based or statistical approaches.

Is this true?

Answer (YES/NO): NO